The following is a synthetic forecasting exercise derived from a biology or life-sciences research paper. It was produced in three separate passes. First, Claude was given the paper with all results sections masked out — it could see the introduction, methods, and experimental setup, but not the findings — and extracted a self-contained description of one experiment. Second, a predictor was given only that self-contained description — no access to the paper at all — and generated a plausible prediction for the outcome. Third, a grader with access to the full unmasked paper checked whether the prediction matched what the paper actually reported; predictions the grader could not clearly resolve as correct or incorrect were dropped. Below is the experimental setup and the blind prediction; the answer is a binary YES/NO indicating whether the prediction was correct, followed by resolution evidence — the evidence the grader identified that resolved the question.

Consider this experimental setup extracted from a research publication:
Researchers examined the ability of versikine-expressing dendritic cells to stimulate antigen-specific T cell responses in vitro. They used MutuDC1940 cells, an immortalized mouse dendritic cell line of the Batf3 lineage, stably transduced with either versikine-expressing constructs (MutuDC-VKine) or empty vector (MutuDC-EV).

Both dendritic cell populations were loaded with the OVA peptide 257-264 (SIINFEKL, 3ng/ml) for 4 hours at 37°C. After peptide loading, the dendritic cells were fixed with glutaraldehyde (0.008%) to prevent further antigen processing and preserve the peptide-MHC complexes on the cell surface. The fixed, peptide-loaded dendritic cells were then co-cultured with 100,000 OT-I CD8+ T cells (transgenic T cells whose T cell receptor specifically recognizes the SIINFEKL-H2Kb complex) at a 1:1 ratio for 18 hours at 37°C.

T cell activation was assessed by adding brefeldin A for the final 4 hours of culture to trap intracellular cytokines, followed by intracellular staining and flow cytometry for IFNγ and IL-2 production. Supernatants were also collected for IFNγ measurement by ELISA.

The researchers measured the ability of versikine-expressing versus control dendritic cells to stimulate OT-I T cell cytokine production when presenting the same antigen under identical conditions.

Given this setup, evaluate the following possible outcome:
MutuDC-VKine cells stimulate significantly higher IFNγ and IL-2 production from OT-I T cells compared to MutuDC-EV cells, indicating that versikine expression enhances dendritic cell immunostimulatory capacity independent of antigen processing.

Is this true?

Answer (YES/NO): YES